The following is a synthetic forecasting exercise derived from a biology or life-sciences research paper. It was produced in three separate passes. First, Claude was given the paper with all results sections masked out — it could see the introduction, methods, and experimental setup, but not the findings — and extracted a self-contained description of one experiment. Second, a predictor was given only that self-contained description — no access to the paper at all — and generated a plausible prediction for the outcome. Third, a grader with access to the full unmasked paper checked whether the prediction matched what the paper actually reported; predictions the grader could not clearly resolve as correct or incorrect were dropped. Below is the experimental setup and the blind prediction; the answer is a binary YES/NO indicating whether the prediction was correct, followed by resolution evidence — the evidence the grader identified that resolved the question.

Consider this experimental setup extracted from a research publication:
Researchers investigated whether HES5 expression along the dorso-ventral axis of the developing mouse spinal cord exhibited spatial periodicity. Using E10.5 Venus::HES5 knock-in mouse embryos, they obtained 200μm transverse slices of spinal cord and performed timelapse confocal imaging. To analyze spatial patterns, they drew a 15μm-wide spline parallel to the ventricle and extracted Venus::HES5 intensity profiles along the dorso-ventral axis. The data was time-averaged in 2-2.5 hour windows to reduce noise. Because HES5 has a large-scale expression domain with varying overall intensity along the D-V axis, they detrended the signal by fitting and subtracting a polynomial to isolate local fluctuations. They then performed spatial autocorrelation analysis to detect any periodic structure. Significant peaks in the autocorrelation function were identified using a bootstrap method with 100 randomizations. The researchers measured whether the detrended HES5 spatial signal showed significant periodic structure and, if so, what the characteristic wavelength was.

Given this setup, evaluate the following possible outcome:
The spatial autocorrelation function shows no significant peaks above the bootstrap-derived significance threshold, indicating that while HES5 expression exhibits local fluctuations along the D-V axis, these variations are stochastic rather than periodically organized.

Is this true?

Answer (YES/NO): NO